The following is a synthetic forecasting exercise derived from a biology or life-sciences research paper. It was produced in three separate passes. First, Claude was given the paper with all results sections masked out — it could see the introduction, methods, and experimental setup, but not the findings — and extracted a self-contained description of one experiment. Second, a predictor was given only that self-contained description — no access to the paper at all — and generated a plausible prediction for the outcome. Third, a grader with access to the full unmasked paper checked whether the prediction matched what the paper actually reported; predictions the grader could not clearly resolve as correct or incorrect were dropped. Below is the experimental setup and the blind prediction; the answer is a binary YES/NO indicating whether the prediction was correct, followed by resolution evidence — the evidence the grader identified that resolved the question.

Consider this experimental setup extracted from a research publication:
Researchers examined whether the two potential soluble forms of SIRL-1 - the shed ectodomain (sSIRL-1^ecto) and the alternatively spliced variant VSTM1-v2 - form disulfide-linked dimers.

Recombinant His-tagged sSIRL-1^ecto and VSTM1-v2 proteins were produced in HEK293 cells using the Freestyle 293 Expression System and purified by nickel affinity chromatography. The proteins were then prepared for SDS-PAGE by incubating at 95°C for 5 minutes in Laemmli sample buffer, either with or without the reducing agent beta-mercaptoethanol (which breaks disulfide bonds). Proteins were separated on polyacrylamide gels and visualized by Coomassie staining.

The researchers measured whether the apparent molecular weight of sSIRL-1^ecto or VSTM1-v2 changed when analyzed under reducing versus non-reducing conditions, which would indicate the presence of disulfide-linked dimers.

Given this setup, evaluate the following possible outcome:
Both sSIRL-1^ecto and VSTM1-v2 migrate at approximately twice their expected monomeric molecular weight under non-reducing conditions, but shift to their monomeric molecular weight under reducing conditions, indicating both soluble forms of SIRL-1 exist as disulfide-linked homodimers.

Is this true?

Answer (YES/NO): NO